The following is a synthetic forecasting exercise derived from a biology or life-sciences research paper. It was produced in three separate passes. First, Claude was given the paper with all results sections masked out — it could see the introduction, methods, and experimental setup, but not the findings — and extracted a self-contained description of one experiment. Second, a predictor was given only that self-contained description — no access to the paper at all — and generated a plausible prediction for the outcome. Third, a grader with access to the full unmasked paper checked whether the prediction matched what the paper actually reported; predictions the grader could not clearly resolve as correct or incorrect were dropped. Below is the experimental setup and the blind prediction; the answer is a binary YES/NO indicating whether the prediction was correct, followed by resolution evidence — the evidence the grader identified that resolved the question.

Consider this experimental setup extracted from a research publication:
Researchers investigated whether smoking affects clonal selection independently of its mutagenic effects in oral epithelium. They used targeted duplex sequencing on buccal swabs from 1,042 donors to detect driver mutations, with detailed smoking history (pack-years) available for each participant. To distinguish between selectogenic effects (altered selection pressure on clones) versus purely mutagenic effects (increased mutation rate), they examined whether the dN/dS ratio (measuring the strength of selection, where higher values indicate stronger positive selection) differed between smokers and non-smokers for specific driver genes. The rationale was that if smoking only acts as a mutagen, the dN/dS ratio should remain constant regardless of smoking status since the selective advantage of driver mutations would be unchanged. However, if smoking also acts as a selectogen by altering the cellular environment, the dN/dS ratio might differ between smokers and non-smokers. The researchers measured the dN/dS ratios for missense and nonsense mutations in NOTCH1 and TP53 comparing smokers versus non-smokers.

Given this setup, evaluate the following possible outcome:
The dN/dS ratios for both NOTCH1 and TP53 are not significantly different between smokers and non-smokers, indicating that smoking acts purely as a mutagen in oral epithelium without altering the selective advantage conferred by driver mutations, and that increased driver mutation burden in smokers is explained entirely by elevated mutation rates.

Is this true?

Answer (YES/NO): NO